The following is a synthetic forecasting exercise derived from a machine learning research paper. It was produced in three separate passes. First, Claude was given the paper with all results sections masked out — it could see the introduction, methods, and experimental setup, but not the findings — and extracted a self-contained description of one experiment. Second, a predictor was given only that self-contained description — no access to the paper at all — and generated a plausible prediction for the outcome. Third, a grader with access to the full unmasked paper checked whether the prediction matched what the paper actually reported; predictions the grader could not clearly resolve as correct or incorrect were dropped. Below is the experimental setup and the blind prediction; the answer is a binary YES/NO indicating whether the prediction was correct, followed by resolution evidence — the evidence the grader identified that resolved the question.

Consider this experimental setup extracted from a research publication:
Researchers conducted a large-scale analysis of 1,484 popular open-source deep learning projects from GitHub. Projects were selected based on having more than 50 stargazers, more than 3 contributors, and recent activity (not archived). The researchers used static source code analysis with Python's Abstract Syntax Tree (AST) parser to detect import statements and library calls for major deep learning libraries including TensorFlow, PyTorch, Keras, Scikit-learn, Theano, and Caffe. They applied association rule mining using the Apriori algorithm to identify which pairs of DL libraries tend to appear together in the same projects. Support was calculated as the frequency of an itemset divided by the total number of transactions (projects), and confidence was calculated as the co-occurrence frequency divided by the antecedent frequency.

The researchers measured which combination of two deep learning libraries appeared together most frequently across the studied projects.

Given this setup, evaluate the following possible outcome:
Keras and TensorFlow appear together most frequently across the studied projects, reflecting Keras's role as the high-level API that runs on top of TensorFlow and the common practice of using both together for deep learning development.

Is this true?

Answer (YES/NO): NO